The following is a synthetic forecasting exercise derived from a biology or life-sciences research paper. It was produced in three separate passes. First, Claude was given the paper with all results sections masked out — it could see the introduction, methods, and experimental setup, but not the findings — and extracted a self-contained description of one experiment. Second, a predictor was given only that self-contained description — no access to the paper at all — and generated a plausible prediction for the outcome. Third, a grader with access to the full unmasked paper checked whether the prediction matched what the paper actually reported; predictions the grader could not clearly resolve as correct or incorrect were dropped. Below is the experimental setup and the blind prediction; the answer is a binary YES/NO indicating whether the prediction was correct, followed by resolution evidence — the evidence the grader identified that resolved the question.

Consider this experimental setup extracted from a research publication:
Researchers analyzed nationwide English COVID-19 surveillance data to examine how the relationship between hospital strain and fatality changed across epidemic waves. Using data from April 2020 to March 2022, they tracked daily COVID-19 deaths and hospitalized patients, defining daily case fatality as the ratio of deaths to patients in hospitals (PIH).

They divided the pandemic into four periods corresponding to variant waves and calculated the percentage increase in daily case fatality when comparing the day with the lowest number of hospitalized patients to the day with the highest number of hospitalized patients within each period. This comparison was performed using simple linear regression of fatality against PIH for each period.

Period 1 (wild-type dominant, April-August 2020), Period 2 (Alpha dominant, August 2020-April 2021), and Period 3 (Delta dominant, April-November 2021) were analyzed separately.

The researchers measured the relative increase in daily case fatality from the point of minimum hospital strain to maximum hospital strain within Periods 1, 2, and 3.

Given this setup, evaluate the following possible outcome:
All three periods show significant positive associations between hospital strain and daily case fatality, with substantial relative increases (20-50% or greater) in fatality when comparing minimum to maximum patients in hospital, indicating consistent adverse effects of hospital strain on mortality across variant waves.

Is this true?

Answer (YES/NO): YES